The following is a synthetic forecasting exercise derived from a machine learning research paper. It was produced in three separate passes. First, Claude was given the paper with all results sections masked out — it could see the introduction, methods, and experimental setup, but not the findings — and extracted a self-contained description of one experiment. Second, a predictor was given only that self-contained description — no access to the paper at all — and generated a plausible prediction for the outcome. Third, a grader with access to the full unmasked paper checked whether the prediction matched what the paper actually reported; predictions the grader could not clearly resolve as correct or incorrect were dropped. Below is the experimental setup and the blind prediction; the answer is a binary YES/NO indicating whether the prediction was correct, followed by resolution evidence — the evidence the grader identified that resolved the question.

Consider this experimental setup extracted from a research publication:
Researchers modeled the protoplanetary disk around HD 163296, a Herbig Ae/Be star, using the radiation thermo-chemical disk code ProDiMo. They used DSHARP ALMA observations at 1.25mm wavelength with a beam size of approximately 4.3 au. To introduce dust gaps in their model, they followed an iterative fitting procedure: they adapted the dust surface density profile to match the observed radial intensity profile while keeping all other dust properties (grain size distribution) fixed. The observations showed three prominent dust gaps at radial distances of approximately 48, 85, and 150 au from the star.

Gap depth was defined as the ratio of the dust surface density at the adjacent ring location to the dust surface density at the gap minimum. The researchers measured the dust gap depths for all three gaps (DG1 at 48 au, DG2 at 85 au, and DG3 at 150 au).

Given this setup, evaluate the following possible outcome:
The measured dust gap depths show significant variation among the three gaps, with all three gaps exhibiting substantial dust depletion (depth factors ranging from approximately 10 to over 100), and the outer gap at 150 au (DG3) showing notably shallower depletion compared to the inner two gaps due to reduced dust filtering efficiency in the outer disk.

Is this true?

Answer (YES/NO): NO